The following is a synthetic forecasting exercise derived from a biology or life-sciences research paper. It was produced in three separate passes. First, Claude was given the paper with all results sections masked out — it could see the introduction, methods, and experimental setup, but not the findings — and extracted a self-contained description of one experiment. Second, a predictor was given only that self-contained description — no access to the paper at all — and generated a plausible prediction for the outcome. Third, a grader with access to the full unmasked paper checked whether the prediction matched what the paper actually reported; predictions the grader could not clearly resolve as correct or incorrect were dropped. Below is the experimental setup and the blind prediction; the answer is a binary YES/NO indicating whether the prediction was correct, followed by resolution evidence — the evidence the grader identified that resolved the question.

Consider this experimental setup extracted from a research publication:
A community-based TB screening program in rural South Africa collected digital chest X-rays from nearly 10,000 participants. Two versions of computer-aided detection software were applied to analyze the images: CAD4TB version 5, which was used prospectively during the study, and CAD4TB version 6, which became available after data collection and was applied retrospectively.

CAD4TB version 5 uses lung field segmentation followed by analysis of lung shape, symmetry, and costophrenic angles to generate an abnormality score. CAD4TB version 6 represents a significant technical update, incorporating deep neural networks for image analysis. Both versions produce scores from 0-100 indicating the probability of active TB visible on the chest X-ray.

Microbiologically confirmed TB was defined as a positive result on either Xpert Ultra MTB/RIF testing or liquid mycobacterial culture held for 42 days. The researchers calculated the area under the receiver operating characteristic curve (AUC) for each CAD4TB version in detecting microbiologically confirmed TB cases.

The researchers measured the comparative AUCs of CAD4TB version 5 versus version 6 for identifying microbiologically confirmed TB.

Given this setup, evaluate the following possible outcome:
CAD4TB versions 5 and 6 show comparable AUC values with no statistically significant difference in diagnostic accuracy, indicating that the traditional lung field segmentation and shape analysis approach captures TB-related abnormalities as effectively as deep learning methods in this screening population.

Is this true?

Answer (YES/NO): YES